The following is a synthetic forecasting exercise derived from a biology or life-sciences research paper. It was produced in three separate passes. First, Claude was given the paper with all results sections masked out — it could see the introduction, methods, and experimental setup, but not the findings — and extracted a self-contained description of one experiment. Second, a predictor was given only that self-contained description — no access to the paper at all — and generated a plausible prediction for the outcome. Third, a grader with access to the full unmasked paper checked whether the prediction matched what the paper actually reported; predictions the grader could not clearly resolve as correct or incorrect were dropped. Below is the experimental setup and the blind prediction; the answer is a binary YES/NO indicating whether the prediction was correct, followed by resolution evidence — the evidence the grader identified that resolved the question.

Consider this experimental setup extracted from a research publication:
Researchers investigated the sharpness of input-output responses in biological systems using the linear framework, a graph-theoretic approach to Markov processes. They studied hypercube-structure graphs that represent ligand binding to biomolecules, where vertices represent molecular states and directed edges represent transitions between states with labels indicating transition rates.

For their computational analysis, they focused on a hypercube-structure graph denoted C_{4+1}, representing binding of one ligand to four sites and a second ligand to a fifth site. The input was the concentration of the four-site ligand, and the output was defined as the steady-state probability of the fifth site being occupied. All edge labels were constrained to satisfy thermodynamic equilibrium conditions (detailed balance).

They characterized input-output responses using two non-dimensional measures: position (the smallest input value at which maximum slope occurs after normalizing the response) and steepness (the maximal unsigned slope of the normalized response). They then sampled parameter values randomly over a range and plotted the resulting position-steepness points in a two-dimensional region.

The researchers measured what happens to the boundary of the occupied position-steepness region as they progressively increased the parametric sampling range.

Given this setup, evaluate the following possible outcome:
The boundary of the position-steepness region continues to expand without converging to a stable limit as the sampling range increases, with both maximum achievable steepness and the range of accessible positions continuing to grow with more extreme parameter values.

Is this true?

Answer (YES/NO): NO